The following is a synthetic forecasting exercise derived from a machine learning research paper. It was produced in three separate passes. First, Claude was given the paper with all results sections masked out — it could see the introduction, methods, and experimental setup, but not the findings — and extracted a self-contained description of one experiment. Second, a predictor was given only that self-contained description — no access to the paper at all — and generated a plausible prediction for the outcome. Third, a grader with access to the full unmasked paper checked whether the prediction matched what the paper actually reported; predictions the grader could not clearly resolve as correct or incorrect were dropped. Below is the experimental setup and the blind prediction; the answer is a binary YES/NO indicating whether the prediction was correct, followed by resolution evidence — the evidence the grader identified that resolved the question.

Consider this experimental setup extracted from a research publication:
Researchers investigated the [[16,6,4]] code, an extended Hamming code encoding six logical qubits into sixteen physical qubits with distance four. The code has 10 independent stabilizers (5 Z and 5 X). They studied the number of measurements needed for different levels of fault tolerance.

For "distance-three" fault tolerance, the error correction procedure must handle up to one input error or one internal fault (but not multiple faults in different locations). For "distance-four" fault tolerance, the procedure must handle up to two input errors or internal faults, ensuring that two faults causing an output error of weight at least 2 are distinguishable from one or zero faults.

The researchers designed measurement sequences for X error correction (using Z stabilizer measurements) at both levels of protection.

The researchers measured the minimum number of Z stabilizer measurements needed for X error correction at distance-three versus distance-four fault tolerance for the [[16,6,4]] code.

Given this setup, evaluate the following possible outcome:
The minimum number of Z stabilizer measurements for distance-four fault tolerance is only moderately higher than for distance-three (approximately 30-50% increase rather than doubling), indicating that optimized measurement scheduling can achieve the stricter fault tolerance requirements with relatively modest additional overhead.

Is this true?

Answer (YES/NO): YES